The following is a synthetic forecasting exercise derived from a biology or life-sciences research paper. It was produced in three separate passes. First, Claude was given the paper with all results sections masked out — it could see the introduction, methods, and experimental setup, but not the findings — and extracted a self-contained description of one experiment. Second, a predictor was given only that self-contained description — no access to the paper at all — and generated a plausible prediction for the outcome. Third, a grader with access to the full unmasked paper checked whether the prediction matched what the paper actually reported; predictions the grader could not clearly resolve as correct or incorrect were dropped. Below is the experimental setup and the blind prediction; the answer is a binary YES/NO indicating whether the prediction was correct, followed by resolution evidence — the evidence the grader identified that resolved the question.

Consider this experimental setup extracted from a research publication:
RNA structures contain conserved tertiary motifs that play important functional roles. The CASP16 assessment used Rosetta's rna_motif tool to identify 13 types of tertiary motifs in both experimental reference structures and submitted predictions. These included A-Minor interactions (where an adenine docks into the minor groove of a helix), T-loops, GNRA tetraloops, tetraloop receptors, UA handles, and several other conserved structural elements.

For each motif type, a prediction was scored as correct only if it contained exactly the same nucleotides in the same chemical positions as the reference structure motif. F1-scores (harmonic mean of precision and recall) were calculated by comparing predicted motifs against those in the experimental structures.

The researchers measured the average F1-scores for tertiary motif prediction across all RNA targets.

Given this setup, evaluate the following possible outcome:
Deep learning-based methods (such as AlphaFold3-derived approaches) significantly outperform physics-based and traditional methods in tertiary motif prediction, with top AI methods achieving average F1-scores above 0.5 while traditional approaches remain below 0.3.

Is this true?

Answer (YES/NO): NO